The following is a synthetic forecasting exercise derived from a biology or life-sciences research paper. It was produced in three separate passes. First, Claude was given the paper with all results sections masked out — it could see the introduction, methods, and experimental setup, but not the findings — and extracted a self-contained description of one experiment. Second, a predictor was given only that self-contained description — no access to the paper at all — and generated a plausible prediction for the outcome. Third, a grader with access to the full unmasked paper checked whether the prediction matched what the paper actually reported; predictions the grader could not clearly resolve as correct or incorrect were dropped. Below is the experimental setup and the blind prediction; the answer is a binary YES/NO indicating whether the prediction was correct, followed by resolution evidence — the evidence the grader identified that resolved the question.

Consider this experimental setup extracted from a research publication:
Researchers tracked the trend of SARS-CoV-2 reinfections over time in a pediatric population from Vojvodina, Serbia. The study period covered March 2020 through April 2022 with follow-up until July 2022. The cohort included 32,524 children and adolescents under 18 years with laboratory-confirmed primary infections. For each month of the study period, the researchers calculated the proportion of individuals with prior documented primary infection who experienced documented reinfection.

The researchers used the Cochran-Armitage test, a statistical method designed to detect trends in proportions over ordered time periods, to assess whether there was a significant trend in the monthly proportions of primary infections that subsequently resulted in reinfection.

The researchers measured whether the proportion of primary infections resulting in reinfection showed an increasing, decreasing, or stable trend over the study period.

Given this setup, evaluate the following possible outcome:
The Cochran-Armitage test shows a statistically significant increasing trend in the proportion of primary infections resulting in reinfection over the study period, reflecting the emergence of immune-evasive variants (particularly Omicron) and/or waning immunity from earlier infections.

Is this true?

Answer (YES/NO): NO